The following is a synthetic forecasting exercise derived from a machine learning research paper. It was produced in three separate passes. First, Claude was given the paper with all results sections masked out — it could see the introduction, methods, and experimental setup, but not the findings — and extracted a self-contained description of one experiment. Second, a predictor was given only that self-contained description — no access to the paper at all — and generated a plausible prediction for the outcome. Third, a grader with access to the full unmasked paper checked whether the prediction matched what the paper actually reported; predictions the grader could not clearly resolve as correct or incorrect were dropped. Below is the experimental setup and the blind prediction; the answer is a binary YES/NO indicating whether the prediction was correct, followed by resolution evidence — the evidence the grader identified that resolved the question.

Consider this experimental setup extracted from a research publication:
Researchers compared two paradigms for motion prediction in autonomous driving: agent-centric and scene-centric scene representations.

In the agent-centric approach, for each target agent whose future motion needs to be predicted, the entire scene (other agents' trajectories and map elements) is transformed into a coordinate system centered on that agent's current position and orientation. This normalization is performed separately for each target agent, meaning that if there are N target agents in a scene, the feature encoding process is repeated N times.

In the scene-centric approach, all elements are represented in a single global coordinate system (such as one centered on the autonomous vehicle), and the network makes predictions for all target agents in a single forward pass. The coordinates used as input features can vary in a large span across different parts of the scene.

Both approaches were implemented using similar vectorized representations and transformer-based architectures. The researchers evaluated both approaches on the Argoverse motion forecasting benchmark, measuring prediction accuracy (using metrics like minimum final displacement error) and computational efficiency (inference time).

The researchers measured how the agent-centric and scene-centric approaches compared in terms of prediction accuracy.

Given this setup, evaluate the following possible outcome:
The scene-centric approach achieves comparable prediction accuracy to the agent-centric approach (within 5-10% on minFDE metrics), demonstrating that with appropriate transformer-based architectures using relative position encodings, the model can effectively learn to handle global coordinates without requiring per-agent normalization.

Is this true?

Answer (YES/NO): NO